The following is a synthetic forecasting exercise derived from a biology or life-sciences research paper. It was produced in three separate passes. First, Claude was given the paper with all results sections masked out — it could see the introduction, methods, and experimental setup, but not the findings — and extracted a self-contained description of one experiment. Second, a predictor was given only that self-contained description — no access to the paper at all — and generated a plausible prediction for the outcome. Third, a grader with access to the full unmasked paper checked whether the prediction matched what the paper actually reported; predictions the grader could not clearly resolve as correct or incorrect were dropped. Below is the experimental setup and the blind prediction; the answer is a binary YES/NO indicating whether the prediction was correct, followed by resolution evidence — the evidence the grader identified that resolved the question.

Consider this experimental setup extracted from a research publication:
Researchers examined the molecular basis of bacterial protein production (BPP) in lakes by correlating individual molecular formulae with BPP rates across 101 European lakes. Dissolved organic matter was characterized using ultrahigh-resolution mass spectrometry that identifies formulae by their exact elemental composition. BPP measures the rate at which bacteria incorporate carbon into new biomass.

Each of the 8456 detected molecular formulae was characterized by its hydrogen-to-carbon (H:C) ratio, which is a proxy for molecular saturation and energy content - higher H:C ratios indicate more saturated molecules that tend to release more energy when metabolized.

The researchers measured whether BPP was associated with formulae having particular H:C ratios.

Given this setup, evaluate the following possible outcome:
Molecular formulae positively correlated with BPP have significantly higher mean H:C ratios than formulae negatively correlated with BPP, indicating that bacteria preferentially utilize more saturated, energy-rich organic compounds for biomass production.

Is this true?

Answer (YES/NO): NO